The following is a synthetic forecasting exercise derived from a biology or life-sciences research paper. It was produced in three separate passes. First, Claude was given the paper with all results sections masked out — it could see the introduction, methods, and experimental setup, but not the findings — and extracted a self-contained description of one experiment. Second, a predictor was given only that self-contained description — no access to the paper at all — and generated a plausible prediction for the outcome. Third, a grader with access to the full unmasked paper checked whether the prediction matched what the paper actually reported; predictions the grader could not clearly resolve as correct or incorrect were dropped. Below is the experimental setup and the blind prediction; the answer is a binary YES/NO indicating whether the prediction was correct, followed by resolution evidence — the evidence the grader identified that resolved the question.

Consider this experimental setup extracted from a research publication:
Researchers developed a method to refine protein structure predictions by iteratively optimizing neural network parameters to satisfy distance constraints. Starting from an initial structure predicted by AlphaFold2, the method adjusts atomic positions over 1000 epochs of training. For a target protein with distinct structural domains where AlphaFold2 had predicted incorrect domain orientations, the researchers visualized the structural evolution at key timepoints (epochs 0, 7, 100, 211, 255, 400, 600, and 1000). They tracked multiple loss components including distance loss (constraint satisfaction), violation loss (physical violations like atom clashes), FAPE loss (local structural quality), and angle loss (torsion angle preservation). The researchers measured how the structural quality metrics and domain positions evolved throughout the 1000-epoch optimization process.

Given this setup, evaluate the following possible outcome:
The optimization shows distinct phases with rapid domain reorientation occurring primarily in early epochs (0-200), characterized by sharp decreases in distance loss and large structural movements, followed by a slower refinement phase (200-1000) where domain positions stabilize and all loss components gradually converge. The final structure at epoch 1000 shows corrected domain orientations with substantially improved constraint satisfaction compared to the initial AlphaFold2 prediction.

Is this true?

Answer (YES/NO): NO